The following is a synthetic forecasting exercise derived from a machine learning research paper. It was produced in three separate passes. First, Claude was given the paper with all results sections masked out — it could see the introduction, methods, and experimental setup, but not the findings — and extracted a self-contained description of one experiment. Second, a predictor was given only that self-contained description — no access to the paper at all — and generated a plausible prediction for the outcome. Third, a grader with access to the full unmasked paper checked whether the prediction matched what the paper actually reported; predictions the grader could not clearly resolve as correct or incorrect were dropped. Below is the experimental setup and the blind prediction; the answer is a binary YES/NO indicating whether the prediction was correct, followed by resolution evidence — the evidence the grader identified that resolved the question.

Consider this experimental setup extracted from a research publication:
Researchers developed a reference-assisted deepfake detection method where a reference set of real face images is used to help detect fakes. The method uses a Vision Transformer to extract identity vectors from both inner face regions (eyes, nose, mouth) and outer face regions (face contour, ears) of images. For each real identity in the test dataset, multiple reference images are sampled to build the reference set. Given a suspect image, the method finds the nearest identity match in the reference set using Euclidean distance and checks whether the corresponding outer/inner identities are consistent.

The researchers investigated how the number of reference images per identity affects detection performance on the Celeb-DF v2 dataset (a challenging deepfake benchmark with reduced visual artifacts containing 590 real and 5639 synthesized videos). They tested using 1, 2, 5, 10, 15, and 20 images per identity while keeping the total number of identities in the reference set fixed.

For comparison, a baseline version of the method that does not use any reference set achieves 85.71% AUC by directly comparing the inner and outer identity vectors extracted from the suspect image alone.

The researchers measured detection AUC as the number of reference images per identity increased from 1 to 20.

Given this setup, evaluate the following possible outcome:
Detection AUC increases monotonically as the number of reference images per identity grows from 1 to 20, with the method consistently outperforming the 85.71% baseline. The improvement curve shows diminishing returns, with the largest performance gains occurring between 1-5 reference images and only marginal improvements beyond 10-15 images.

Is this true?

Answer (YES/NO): NO